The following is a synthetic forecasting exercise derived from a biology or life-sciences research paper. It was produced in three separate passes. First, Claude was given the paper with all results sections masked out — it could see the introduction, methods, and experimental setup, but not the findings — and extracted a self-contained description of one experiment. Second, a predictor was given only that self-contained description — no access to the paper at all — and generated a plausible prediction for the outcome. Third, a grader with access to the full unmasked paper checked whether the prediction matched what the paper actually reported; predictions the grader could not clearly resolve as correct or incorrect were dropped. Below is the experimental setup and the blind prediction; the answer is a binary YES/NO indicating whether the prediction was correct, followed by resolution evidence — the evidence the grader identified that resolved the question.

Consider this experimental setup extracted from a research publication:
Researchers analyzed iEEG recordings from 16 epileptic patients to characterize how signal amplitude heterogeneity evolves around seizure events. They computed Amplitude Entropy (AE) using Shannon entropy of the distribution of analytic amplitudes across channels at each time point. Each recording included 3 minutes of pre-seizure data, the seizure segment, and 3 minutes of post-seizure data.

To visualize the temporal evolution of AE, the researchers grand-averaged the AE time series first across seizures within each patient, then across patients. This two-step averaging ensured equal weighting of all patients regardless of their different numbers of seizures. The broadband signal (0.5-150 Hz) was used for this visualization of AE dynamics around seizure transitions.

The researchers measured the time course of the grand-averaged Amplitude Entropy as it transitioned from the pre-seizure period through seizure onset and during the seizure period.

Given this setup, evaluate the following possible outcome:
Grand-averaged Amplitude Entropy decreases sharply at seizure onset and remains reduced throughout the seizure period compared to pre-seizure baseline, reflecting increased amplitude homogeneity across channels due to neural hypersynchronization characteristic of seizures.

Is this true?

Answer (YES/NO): NO